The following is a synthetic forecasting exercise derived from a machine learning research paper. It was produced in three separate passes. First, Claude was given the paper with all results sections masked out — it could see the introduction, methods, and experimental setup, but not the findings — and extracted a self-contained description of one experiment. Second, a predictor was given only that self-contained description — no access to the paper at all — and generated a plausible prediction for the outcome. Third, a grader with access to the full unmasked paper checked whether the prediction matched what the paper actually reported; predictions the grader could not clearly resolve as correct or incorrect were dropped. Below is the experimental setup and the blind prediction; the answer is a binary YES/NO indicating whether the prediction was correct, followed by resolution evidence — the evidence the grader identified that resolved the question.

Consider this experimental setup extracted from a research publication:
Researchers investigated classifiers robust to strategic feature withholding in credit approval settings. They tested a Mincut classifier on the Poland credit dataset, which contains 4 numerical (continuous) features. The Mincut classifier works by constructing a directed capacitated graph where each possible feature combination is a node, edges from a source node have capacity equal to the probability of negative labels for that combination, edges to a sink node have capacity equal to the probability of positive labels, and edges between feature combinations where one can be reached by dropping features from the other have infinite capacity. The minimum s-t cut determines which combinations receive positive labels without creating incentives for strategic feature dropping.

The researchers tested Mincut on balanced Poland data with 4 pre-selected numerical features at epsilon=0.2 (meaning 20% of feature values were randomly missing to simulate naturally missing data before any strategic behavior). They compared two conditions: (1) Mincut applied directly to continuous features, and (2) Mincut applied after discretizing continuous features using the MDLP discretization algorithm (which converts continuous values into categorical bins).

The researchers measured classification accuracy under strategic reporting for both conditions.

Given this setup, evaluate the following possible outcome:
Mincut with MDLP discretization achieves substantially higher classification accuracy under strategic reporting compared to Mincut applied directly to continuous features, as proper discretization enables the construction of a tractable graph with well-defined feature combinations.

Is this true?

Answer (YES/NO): YES